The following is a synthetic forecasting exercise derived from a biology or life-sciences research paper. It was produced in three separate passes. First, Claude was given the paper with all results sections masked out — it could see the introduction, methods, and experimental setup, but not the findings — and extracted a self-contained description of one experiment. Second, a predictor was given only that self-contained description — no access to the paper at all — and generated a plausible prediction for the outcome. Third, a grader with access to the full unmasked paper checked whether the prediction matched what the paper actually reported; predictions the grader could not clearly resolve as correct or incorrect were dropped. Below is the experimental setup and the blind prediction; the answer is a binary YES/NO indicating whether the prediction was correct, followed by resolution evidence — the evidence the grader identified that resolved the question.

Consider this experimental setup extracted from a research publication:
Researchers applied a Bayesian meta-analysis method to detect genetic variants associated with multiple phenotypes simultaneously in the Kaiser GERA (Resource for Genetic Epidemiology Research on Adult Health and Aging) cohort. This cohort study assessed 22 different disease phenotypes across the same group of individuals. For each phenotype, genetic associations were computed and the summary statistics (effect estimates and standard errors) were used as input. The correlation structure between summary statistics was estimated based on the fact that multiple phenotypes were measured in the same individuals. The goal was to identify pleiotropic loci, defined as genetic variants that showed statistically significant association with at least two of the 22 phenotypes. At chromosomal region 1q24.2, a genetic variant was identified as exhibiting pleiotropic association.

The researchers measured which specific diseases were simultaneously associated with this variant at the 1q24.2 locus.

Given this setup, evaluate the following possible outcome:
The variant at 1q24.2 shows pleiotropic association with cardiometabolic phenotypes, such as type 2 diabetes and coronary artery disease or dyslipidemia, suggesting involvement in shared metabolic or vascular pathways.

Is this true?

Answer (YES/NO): NO